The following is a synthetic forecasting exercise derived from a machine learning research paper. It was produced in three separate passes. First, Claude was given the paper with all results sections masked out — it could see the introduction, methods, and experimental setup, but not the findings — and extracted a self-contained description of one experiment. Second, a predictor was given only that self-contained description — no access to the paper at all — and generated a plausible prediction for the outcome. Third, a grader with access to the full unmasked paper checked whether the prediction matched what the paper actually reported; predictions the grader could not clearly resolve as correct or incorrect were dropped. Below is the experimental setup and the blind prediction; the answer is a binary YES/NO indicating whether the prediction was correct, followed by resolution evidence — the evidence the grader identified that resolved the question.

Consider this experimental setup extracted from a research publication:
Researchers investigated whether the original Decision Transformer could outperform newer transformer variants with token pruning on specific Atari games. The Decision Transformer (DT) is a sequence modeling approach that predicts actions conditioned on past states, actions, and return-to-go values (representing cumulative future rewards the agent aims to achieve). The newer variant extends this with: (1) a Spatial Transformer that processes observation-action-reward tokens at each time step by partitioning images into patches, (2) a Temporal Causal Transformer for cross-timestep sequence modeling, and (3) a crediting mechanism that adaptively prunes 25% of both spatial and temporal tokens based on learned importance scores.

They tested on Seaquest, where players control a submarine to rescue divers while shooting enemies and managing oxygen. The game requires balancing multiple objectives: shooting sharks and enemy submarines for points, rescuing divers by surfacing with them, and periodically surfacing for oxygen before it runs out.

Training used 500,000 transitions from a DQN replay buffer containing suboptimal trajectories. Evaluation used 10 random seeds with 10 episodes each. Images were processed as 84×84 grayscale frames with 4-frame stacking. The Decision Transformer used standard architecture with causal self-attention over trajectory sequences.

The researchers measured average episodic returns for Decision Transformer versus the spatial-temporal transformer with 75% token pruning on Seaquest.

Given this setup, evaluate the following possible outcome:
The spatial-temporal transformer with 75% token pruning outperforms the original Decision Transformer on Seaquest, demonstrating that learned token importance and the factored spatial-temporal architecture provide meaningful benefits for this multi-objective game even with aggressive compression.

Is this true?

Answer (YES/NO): NO